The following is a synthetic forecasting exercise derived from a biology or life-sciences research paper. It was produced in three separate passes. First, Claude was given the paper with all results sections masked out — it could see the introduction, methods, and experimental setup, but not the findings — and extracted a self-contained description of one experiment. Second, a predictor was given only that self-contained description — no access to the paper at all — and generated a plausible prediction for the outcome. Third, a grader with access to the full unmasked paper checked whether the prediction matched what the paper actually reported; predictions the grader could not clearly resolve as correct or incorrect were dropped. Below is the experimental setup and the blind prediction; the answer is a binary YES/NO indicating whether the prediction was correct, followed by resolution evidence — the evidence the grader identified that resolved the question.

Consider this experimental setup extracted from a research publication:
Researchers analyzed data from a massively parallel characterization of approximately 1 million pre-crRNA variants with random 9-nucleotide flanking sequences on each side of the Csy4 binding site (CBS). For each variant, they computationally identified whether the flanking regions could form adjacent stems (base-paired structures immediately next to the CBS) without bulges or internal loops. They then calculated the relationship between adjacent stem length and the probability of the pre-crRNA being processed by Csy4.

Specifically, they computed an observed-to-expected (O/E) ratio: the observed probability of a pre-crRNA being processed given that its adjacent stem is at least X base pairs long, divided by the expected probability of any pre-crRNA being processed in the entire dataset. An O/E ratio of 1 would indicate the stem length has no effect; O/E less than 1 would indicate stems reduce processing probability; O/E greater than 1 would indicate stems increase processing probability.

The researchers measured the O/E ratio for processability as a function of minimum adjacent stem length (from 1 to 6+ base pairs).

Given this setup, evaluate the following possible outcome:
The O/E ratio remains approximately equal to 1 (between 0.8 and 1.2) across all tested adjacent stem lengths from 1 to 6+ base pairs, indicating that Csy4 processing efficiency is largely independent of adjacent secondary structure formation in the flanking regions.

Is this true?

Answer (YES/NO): NO